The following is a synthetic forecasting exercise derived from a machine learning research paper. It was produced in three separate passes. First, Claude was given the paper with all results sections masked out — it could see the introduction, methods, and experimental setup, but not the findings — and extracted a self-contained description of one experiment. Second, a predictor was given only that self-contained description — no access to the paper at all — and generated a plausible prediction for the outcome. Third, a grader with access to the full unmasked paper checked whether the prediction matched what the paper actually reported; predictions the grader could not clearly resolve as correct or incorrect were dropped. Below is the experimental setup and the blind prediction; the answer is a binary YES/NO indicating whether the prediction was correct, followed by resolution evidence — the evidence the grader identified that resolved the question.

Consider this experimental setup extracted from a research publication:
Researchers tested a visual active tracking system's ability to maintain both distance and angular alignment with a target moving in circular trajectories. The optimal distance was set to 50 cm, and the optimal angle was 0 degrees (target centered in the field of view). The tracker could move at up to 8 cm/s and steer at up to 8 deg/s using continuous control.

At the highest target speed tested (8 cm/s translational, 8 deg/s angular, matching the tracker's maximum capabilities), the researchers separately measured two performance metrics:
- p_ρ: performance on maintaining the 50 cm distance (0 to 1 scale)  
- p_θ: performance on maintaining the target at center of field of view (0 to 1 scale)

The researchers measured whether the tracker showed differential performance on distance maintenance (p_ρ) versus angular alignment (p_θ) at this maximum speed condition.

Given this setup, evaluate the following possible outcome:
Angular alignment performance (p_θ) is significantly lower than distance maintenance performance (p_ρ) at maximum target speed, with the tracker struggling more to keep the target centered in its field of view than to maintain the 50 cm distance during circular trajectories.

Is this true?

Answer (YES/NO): YES